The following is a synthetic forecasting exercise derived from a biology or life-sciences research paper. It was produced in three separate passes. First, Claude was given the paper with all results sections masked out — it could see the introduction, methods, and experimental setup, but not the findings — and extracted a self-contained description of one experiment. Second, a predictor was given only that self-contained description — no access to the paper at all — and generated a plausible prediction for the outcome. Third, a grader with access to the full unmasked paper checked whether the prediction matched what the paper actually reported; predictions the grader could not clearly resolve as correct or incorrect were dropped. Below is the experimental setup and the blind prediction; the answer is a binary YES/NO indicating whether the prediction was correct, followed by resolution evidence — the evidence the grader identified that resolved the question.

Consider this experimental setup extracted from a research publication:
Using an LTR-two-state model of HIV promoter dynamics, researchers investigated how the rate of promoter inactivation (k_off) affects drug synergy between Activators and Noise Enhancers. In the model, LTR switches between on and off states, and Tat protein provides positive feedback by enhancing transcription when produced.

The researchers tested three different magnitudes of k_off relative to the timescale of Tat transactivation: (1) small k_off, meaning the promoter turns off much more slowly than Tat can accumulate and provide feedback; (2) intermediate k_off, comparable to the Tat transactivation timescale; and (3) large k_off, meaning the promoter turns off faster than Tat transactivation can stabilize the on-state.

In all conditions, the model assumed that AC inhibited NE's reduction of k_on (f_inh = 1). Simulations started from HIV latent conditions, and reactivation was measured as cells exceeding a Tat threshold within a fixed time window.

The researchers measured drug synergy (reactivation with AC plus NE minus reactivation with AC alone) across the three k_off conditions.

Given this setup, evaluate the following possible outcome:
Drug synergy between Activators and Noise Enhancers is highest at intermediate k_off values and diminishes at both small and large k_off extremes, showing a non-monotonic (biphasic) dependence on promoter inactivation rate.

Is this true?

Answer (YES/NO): NO